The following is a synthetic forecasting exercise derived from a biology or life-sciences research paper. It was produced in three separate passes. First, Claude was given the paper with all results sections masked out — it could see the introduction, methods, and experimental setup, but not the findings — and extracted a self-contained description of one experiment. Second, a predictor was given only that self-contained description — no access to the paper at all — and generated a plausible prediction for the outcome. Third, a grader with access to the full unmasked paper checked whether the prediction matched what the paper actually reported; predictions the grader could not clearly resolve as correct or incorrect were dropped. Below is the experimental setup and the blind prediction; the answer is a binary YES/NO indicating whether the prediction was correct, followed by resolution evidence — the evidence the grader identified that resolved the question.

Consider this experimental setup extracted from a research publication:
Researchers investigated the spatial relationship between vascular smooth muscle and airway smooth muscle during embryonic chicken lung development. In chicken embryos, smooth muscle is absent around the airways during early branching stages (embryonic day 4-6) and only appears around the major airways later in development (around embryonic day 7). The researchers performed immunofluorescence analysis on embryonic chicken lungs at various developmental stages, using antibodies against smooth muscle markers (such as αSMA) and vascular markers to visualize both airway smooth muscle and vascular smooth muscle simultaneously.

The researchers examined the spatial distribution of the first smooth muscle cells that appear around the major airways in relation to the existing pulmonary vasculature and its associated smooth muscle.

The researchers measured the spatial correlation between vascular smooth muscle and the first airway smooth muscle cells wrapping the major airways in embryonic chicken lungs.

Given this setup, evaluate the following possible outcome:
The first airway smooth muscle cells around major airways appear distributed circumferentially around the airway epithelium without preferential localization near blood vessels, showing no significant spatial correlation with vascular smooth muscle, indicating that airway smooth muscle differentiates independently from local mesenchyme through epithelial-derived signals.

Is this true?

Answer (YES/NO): NO